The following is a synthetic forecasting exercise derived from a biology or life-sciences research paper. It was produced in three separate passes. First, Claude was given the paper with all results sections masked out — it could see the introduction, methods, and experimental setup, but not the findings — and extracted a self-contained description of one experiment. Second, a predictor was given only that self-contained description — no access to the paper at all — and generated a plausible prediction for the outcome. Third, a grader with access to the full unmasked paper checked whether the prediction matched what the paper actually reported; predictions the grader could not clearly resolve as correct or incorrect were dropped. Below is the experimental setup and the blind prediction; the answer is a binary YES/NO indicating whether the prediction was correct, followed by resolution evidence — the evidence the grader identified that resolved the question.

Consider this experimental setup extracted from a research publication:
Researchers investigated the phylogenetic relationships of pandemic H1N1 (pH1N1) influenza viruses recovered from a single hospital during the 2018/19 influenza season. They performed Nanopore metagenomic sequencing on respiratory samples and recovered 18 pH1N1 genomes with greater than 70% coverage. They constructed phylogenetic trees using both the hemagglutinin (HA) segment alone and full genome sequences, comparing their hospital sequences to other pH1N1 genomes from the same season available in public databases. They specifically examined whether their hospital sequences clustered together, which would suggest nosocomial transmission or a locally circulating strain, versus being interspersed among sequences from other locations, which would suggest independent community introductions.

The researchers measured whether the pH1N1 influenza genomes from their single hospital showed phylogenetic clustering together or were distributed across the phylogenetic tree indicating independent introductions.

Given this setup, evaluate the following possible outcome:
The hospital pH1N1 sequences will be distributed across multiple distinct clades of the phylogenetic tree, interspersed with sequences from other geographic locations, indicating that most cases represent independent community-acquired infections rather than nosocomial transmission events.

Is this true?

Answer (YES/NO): NO